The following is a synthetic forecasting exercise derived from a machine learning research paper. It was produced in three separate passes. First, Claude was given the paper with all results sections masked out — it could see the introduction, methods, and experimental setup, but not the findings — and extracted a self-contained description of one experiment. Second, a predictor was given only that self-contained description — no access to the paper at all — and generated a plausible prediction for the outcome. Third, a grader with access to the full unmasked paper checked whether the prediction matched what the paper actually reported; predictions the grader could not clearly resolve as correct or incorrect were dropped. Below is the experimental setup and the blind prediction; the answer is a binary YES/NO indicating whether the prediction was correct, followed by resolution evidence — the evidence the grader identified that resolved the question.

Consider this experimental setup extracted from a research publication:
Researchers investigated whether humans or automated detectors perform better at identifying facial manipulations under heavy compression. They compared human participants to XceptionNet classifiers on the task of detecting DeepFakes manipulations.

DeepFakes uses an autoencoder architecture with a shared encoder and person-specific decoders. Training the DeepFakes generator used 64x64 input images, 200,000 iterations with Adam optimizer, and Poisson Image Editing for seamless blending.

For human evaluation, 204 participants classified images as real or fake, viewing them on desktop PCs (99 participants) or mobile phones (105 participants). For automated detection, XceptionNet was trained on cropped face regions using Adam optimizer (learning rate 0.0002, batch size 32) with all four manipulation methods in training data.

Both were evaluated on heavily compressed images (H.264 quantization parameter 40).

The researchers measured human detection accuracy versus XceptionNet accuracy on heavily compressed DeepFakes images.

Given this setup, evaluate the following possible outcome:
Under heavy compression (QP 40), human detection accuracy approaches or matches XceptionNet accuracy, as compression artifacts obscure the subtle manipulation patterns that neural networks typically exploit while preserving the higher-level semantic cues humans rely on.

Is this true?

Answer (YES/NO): NO